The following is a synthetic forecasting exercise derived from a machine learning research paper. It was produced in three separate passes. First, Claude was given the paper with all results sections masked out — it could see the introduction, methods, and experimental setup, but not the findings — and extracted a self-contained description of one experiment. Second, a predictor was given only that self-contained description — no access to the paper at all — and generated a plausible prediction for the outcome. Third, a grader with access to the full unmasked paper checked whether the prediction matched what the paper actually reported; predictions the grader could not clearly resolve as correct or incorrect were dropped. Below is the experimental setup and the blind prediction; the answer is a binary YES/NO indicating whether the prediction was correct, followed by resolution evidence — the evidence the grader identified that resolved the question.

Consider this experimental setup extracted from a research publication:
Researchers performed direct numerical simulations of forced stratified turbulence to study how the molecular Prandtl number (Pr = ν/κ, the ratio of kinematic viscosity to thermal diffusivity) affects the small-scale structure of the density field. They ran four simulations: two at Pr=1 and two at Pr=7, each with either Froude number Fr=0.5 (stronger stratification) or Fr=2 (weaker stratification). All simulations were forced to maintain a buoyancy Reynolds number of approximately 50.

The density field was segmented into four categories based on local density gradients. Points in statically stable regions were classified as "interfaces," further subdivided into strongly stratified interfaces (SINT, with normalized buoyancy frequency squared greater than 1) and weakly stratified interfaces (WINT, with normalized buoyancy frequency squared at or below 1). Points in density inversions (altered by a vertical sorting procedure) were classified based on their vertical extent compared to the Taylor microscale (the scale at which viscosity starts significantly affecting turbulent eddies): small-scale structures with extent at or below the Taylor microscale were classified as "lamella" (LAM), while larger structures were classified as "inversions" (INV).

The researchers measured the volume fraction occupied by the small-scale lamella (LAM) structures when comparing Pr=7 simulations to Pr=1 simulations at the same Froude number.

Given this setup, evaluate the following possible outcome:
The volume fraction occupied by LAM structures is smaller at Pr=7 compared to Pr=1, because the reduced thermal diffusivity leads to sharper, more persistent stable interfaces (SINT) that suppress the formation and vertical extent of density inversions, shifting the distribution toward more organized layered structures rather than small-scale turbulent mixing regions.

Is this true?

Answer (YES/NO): NO